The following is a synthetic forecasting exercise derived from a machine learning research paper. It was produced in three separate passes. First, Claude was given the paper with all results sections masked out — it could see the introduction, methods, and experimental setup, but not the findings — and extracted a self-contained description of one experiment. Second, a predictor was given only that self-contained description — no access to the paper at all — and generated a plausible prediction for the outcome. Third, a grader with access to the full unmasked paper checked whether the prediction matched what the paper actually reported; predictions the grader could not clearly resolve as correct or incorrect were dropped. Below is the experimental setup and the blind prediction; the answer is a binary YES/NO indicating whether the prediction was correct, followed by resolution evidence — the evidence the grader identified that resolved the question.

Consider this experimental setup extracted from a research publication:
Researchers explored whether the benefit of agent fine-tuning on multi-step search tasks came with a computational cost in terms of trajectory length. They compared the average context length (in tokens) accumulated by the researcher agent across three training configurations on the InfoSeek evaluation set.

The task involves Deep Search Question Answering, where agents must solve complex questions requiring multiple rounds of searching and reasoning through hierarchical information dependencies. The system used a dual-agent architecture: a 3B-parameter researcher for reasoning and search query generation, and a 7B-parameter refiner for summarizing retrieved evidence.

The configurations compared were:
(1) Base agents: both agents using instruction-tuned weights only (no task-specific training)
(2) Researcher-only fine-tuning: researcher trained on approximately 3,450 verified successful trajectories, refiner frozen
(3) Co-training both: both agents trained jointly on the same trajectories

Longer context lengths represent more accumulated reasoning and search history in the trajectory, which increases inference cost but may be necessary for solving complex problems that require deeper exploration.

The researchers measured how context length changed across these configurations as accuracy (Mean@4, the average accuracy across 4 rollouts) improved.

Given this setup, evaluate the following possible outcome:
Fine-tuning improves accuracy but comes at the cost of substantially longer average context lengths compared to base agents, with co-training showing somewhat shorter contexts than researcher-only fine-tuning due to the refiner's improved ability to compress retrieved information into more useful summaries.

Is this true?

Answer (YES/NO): NO